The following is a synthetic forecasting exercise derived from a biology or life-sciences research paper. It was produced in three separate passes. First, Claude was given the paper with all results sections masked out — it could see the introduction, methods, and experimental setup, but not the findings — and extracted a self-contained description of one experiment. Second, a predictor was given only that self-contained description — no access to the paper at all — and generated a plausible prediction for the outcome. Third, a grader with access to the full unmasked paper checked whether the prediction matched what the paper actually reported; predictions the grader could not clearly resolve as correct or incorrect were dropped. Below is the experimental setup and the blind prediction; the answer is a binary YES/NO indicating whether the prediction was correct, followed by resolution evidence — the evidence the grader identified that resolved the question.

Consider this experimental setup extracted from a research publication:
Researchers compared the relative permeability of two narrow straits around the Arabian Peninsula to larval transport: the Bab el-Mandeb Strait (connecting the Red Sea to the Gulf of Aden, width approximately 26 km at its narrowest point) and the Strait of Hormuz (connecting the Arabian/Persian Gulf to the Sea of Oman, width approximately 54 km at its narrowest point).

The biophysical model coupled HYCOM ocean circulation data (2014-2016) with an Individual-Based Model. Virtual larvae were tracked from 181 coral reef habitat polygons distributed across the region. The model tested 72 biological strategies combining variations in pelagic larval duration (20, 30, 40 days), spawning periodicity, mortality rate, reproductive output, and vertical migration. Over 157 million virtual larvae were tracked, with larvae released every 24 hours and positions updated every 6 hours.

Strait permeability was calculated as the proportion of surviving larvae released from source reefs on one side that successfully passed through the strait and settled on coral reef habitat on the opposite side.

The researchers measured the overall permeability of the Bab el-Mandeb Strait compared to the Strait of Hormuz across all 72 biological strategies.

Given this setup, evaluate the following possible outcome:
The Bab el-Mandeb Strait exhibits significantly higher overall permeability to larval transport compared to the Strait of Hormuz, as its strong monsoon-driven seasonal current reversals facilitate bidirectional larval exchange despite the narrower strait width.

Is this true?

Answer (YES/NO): NO